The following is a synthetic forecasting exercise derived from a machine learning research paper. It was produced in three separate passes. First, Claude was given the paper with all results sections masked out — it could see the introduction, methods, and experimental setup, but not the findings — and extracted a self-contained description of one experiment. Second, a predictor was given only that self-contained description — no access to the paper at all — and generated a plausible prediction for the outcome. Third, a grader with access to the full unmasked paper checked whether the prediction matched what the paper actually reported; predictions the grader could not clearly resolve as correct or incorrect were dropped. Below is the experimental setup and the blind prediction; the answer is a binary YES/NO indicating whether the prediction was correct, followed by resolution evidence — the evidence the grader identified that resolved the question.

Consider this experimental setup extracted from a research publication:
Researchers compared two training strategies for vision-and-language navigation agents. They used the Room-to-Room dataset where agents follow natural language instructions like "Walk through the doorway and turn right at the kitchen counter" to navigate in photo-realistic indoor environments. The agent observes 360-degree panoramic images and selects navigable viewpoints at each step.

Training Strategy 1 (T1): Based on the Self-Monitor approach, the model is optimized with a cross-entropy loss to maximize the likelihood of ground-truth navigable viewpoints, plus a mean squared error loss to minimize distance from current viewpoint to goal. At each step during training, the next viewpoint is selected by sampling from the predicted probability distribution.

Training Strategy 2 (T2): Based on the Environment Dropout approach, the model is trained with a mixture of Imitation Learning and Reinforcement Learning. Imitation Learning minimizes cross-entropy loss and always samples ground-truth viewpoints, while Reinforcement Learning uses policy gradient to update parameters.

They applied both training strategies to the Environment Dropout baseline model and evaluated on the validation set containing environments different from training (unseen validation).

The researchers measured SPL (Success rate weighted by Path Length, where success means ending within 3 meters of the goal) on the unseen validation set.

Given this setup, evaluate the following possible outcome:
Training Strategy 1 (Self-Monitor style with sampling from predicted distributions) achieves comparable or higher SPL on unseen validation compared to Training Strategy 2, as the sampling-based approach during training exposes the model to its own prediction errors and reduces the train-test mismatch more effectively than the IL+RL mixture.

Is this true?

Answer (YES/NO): NO